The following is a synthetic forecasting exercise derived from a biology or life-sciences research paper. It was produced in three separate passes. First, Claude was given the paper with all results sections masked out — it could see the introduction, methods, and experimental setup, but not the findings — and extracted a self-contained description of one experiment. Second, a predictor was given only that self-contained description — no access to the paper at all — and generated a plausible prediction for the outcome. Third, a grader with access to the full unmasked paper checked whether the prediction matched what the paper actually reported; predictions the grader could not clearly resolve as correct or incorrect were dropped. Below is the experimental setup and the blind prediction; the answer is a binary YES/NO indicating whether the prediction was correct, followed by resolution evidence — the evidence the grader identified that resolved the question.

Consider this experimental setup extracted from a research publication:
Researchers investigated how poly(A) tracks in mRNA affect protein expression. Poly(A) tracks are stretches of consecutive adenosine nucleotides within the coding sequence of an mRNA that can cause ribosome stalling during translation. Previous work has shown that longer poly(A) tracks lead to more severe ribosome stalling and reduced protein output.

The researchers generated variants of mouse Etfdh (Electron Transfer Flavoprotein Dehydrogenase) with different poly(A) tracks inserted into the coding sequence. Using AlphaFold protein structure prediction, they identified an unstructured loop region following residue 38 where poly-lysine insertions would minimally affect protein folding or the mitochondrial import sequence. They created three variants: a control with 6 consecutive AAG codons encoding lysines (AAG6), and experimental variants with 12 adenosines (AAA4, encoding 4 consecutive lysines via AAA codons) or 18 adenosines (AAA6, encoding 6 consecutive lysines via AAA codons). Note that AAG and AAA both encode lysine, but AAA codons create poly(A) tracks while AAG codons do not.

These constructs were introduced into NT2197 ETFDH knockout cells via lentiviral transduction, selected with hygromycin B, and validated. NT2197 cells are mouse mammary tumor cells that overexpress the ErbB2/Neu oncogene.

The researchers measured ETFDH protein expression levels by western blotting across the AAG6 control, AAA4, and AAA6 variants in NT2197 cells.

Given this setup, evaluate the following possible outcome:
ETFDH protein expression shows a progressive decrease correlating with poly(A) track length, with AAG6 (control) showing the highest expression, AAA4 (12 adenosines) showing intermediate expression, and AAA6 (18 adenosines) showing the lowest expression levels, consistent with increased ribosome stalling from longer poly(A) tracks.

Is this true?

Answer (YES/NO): YES